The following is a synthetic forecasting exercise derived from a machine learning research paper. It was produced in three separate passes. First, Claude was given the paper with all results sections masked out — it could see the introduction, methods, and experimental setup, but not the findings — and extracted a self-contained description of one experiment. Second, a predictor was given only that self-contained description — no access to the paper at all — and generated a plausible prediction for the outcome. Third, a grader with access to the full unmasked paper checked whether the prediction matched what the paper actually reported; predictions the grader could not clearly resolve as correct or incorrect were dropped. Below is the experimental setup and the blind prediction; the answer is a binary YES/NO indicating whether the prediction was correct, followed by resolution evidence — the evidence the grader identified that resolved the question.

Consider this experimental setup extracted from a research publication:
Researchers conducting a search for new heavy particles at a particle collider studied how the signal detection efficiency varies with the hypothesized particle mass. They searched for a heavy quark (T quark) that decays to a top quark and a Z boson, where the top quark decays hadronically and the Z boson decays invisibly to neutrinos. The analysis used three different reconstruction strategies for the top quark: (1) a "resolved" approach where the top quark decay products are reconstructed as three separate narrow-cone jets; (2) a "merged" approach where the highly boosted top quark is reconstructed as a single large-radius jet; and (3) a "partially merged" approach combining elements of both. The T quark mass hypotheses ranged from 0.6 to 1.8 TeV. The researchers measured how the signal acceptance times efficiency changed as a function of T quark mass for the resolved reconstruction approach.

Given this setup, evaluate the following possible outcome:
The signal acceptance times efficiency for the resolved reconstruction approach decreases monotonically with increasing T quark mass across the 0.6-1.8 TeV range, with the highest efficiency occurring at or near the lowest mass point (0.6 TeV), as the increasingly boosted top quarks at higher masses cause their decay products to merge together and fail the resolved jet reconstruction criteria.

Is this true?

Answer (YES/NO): NO